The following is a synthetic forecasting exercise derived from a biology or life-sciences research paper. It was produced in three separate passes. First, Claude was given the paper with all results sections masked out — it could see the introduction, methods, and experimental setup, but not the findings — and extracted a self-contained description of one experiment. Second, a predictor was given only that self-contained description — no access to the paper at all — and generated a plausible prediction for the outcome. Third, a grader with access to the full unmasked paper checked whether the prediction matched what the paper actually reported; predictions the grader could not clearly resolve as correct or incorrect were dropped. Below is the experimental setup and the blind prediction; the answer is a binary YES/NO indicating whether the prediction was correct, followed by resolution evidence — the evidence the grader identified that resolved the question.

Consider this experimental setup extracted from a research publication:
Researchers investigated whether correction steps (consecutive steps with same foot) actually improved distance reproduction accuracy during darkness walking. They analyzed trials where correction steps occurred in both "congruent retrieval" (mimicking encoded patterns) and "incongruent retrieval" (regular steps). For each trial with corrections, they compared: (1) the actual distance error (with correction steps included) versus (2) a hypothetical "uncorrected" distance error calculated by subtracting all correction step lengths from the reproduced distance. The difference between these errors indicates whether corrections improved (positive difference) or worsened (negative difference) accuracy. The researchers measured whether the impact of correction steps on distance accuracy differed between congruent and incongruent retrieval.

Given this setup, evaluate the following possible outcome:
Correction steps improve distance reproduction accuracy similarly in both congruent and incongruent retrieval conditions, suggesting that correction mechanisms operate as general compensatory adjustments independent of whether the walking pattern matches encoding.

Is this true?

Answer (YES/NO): NO